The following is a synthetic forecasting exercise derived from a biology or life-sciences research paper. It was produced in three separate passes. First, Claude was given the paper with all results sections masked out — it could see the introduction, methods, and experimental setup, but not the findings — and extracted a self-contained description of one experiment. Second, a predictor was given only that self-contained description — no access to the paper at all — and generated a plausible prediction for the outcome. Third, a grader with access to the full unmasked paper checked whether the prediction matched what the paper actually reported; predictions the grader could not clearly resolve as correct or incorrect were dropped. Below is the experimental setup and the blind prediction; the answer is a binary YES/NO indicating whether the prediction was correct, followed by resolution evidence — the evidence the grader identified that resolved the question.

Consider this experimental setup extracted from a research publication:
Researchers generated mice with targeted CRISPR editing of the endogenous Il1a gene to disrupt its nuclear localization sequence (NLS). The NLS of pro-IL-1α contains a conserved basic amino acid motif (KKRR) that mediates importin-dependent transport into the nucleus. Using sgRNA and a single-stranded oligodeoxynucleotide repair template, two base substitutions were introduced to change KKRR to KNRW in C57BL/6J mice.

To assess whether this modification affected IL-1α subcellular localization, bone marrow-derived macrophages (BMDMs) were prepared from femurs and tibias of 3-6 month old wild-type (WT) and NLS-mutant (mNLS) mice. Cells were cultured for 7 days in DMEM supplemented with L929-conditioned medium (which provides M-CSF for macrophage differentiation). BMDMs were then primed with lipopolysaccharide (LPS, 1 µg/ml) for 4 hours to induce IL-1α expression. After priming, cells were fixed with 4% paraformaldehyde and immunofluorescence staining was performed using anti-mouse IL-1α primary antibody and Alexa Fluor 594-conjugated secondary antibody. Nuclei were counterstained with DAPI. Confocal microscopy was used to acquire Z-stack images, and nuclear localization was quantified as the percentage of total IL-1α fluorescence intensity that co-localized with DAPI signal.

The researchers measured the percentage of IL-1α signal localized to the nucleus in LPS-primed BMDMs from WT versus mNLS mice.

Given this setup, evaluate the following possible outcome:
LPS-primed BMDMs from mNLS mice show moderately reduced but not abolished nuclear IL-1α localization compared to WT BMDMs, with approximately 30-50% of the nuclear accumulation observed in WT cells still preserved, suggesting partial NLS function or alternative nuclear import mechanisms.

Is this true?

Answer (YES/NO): NO